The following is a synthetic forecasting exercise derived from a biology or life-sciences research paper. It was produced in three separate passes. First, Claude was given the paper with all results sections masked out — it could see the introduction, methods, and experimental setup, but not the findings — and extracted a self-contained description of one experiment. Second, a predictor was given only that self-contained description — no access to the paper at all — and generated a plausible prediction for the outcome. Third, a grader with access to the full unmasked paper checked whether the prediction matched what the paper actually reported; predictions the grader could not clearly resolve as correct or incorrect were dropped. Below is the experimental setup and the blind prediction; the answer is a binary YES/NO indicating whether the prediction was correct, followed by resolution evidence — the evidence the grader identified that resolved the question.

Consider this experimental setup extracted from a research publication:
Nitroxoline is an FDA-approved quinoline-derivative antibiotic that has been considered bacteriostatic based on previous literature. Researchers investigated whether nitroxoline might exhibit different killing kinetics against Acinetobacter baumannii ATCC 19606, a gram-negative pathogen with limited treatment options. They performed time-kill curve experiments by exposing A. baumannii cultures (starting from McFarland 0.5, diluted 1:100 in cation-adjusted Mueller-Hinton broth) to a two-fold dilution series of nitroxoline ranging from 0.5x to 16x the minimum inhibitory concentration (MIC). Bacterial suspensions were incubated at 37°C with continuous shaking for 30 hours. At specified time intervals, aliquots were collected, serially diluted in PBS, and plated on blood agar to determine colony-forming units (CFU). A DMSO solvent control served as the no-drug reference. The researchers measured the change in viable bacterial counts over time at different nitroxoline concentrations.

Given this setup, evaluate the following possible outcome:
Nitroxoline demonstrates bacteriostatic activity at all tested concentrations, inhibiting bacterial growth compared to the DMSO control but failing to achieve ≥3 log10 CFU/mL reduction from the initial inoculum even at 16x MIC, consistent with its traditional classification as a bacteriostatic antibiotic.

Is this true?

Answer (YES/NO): NO